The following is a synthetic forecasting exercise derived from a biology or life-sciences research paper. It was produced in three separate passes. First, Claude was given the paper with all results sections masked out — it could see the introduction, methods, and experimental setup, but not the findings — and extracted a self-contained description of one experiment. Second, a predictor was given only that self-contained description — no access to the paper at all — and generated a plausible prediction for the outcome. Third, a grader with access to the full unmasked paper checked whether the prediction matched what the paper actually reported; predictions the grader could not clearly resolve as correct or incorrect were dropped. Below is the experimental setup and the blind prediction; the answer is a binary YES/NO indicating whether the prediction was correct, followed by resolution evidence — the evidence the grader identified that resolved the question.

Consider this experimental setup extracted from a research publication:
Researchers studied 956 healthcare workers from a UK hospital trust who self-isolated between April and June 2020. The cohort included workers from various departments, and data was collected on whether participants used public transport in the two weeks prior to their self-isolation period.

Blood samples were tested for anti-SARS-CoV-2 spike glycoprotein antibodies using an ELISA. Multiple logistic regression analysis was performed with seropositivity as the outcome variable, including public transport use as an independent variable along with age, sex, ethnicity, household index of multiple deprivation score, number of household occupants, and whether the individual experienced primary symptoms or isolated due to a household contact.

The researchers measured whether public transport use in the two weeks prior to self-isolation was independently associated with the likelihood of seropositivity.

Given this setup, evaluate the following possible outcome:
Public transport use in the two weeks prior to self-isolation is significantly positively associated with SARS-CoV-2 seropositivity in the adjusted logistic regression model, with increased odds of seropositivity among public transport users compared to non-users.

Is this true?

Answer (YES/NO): NO